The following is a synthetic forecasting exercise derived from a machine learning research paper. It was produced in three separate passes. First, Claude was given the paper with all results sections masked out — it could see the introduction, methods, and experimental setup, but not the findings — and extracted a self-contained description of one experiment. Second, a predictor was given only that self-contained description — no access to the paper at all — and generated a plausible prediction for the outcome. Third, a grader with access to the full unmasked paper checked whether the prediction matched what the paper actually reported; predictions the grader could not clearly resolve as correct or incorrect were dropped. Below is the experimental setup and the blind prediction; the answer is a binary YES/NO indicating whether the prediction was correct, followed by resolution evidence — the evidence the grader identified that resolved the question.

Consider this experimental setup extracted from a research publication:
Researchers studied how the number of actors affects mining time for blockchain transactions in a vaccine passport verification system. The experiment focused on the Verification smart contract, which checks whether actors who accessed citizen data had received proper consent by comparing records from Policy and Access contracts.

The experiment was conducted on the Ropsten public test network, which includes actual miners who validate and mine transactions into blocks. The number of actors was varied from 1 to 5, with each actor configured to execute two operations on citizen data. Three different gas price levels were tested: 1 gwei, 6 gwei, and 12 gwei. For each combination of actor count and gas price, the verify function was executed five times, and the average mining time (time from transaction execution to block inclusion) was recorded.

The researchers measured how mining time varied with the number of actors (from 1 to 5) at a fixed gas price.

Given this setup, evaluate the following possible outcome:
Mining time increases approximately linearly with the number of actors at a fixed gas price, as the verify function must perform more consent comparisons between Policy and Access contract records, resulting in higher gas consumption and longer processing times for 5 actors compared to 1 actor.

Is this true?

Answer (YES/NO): NO